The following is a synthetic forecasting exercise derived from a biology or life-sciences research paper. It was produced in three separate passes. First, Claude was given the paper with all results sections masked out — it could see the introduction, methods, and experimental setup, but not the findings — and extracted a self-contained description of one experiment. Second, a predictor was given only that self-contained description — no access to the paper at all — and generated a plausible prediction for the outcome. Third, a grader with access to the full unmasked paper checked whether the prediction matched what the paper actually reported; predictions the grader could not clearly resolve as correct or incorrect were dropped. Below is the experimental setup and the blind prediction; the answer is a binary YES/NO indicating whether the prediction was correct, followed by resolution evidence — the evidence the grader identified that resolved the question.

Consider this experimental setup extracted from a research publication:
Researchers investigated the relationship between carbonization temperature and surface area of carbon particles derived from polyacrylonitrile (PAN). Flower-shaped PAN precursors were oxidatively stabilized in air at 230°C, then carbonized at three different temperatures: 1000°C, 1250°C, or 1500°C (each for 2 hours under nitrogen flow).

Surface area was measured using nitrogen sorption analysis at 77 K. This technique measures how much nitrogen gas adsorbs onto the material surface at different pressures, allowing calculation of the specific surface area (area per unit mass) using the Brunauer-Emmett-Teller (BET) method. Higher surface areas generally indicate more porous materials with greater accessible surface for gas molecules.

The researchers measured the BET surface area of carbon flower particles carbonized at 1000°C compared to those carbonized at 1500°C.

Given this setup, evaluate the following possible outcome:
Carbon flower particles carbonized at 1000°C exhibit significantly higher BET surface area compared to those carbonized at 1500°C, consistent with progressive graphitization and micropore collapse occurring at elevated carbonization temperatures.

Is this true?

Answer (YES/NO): YES